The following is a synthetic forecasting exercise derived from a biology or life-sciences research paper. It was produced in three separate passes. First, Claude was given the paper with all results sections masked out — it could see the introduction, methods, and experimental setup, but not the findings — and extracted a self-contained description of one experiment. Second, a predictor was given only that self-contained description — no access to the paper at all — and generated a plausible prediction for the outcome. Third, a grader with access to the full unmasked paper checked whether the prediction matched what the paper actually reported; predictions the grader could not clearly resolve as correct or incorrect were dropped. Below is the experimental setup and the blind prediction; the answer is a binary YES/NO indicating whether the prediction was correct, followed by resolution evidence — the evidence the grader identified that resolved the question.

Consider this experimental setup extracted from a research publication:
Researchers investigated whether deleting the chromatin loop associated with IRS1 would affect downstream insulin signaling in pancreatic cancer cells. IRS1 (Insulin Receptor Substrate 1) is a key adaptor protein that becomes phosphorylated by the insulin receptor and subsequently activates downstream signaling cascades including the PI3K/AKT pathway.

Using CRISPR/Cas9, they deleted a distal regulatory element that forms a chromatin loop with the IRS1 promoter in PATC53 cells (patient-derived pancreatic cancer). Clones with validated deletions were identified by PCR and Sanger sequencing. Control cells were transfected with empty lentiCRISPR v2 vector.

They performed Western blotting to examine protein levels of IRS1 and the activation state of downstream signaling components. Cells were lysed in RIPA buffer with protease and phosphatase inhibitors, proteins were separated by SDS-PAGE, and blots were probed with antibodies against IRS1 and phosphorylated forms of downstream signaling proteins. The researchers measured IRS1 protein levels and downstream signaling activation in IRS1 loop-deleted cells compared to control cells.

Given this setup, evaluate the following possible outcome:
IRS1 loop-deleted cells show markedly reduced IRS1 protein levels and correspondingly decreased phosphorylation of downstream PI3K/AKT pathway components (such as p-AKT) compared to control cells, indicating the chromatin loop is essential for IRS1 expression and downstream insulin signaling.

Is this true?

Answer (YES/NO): NO